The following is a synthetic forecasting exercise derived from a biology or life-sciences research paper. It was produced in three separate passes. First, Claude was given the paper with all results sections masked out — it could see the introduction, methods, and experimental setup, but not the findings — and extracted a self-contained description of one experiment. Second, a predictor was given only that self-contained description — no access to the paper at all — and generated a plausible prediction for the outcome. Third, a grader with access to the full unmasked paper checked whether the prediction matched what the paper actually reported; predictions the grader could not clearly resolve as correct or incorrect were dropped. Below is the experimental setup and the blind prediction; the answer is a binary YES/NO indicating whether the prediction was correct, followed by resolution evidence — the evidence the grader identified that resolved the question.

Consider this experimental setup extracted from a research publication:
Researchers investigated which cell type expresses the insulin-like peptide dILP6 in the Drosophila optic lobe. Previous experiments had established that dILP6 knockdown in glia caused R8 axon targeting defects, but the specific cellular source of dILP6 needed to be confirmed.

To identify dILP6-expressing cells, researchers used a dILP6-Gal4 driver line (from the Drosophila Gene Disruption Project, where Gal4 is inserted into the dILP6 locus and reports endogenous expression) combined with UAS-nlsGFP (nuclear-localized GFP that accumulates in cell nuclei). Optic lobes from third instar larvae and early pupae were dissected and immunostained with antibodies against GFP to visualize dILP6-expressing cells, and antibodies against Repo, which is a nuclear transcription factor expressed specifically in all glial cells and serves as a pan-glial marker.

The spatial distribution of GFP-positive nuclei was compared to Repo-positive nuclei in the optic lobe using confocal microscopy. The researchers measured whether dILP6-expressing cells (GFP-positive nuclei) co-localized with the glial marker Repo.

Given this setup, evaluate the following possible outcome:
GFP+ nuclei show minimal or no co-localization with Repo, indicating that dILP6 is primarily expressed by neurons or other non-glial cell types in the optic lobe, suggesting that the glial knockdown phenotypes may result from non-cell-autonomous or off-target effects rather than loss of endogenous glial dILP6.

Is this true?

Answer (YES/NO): NO